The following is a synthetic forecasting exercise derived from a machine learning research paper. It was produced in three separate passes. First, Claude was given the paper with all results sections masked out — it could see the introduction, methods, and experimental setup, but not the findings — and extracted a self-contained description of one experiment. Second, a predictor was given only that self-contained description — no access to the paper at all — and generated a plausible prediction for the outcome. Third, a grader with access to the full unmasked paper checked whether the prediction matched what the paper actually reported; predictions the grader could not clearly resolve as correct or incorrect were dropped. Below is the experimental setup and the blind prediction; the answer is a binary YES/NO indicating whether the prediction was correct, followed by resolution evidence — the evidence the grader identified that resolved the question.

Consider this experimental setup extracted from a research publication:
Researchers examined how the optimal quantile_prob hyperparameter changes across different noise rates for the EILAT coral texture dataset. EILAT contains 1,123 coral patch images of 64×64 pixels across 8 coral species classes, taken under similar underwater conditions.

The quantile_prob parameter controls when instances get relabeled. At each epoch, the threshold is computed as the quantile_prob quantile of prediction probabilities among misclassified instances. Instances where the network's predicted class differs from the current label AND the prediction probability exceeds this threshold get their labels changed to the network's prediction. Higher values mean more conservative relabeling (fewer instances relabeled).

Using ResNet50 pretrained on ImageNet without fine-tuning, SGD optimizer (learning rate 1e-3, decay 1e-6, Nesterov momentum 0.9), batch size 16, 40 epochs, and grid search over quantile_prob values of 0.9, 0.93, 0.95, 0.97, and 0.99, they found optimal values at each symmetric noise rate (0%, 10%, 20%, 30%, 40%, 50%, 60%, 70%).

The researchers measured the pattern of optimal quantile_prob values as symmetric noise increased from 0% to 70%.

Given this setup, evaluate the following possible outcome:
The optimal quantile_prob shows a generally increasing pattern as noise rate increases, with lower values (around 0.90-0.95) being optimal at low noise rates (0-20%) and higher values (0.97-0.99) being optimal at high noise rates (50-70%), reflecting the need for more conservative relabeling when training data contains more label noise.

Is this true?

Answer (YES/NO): NO